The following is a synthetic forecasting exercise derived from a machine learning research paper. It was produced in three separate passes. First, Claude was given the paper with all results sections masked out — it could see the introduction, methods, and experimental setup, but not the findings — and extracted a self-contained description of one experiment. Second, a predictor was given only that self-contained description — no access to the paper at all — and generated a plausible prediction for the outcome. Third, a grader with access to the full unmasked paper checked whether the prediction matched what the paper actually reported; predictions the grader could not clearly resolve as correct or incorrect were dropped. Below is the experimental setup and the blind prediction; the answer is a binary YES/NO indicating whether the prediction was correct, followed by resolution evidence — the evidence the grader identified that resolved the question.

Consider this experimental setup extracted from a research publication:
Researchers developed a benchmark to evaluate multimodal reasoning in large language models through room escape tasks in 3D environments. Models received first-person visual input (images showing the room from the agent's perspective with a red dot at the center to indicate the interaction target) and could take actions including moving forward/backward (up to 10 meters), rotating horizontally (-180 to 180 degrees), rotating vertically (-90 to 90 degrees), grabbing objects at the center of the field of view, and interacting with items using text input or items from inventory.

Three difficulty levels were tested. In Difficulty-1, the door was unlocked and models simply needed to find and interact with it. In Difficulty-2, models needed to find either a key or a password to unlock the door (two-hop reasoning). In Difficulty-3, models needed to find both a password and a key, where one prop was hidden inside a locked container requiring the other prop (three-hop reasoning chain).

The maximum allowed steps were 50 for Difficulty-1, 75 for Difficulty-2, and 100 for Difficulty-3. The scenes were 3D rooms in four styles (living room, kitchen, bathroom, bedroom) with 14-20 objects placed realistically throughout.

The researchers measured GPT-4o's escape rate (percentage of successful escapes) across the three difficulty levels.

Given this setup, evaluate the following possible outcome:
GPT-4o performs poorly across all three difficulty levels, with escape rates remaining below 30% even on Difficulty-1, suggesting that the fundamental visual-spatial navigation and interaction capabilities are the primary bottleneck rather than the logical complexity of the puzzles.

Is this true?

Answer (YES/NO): NO